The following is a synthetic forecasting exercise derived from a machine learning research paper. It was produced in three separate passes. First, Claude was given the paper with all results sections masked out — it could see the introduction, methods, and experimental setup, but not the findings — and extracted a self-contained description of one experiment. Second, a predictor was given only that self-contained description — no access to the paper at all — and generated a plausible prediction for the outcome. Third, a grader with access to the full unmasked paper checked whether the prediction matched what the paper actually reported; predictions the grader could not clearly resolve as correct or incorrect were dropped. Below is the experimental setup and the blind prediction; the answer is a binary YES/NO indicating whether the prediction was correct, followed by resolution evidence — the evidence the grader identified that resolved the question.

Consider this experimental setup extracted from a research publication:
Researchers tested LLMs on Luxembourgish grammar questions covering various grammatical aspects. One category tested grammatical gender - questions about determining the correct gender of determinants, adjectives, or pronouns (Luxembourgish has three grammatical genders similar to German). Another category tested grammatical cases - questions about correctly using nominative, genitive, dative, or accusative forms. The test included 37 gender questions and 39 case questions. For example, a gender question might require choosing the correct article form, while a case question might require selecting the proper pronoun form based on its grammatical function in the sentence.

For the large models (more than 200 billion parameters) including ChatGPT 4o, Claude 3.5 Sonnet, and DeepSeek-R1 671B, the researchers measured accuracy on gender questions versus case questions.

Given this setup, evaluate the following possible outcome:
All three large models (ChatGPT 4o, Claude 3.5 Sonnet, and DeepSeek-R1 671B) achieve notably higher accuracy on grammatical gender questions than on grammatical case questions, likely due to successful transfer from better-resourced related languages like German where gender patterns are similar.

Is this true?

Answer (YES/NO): NO